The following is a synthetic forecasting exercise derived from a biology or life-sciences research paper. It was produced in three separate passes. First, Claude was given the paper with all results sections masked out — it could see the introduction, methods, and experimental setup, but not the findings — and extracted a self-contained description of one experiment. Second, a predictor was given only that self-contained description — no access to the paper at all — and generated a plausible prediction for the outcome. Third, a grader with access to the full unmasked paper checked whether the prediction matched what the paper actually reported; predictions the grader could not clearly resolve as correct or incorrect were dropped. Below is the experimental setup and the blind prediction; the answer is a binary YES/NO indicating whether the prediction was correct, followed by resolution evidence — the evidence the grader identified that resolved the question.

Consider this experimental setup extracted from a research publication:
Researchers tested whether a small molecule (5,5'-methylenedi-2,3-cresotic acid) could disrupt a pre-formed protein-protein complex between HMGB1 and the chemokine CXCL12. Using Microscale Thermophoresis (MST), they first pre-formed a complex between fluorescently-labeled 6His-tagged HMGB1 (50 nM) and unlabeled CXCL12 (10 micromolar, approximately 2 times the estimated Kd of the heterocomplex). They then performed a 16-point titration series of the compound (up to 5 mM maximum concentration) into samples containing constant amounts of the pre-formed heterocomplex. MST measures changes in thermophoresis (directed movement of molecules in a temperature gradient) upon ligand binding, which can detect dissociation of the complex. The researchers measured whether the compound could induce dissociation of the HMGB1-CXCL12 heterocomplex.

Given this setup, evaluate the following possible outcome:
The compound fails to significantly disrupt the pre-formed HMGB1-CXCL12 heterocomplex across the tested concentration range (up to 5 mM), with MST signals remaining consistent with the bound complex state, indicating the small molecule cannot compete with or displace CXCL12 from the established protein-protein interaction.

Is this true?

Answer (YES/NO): NO